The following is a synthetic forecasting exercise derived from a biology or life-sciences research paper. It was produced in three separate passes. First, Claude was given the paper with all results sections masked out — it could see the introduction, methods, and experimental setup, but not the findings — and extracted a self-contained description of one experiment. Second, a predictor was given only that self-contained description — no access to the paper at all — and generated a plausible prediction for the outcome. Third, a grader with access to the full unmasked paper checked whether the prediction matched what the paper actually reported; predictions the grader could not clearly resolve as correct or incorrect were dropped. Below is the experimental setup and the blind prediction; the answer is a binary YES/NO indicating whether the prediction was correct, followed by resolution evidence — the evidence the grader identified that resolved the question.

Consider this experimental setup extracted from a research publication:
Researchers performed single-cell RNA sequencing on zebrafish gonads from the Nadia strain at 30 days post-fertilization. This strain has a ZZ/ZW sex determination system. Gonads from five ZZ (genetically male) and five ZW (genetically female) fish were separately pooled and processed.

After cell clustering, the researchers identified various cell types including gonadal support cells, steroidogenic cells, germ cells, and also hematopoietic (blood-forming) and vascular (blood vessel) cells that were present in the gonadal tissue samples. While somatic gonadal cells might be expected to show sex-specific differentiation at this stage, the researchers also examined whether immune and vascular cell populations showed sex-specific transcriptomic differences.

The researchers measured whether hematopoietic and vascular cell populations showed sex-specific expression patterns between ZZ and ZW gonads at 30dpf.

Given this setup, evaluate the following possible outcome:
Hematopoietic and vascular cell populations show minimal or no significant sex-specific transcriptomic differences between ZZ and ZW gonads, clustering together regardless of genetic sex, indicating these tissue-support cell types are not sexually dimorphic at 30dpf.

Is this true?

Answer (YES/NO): YES